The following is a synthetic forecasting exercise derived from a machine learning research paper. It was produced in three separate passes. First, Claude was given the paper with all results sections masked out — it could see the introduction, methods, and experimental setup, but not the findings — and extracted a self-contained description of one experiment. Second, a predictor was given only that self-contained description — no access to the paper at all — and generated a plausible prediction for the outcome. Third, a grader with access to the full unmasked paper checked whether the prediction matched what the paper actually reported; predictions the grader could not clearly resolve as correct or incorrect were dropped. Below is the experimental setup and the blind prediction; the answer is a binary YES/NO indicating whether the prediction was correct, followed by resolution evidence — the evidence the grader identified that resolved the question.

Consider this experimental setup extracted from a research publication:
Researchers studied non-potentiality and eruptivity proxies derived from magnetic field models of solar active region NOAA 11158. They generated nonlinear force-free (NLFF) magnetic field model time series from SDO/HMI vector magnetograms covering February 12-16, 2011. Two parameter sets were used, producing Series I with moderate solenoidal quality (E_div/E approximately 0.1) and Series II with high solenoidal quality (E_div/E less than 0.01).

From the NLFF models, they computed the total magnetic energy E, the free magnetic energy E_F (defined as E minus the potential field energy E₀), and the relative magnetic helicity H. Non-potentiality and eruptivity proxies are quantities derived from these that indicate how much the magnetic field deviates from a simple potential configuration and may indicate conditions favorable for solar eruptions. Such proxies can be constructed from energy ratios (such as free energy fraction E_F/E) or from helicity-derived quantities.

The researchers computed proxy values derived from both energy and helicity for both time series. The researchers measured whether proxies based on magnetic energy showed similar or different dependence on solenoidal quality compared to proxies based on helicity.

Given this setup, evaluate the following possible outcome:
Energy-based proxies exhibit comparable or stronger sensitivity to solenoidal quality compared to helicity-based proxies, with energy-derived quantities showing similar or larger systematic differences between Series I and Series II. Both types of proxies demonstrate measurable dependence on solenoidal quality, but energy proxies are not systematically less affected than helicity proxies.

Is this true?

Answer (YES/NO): YES